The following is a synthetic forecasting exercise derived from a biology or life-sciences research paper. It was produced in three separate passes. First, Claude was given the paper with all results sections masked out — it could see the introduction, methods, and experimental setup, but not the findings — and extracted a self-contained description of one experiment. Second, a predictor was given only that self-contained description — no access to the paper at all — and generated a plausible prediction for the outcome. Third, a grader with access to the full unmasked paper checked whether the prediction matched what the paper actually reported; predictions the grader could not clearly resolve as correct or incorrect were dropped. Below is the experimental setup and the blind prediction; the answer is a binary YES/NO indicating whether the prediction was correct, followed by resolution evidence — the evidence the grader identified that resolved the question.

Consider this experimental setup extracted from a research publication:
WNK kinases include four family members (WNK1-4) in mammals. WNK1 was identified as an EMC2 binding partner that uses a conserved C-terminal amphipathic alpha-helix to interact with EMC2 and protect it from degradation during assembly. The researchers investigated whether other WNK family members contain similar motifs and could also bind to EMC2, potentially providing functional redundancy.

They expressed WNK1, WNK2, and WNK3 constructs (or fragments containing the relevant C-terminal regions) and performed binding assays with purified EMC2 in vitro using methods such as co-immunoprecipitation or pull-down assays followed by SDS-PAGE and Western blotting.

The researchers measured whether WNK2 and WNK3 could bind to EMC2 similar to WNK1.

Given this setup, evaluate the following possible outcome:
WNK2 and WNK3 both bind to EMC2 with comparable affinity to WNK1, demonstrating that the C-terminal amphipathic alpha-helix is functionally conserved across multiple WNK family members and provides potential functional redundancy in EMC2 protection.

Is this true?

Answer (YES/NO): YES